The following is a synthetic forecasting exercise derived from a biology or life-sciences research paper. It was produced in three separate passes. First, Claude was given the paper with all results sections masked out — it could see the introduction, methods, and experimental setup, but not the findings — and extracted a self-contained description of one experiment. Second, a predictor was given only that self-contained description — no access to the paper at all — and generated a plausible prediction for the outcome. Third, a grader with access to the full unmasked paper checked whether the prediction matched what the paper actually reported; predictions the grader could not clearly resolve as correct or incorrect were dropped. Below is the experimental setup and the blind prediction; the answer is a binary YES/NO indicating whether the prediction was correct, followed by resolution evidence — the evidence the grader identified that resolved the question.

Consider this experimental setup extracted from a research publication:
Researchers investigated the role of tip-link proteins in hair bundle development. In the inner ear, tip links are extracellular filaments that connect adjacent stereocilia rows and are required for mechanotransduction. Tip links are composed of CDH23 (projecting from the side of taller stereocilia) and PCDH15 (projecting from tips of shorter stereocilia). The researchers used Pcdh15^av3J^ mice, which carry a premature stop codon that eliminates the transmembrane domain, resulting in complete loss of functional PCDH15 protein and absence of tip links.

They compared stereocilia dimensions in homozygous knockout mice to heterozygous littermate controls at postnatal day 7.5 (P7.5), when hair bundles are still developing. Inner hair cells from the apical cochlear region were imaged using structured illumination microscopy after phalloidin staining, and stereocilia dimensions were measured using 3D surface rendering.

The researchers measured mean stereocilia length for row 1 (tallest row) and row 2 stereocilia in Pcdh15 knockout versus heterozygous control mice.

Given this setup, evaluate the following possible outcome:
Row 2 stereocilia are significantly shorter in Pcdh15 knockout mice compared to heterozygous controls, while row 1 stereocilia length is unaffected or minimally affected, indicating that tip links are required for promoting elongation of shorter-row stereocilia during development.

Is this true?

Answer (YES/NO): NO